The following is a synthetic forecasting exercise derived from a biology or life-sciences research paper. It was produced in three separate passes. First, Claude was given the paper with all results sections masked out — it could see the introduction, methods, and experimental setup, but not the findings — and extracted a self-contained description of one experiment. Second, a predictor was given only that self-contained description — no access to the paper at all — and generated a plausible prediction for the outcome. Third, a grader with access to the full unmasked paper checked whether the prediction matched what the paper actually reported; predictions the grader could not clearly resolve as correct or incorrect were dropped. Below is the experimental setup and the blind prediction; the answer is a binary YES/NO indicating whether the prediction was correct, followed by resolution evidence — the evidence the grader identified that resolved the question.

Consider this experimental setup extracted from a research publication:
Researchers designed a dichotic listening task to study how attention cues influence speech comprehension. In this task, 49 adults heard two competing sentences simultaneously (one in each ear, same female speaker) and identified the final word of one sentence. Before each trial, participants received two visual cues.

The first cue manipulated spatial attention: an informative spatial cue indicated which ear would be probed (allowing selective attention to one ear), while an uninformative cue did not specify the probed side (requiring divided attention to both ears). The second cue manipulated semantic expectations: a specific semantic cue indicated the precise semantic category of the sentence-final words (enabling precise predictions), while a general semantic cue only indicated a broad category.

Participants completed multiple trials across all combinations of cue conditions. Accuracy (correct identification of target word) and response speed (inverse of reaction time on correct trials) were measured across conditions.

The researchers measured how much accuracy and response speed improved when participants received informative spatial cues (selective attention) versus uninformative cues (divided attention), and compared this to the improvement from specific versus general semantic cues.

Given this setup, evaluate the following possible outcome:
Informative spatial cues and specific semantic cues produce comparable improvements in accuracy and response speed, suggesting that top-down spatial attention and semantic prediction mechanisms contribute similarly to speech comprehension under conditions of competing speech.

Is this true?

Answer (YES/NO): NO